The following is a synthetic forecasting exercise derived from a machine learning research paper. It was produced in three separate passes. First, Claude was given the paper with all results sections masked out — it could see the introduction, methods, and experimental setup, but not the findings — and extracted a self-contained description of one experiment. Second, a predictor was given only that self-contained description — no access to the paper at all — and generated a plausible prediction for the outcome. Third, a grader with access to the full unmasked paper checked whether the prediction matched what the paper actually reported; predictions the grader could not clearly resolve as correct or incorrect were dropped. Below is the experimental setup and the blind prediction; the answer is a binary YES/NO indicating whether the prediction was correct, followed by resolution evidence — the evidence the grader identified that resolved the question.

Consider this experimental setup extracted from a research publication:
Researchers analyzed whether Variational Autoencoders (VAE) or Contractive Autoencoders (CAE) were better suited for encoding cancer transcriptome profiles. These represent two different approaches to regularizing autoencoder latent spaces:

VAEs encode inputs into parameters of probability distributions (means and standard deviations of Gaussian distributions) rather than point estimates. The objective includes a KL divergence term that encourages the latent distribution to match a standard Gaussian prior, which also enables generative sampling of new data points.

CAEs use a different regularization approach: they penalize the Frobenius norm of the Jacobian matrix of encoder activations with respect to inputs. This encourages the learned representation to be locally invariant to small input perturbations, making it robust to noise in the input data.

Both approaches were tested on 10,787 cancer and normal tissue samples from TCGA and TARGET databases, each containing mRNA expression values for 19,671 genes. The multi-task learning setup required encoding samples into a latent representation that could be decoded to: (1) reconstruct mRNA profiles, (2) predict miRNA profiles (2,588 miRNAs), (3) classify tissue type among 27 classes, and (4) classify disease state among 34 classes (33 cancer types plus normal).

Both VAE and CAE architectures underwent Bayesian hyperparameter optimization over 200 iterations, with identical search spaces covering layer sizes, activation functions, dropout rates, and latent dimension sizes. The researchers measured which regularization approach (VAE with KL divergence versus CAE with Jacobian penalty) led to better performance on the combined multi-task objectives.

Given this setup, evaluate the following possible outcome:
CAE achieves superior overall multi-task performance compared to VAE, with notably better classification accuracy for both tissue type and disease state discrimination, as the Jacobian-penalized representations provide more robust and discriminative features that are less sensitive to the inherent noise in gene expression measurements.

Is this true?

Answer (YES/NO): YES